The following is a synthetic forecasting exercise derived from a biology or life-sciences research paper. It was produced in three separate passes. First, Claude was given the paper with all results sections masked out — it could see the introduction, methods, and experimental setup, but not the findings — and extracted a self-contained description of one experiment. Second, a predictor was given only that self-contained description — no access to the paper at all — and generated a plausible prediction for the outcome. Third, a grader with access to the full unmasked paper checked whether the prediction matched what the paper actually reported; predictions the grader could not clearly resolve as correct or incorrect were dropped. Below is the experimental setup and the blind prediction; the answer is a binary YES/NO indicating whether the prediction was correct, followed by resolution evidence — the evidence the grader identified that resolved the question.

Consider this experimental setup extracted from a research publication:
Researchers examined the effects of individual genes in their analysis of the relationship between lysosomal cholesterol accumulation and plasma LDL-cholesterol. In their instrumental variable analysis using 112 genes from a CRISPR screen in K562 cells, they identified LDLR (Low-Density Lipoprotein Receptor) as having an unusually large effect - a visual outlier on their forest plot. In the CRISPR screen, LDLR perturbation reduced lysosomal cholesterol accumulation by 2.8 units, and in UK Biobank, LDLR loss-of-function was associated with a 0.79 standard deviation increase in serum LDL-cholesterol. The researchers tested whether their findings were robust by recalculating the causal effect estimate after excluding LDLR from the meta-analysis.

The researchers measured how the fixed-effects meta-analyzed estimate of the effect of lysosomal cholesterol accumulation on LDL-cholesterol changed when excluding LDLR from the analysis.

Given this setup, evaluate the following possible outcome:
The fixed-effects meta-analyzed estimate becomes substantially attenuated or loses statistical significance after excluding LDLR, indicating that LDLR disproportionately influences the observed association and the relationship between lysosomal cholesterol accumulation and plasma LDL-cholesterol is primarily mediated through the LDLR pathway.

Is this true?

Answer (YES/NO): NO